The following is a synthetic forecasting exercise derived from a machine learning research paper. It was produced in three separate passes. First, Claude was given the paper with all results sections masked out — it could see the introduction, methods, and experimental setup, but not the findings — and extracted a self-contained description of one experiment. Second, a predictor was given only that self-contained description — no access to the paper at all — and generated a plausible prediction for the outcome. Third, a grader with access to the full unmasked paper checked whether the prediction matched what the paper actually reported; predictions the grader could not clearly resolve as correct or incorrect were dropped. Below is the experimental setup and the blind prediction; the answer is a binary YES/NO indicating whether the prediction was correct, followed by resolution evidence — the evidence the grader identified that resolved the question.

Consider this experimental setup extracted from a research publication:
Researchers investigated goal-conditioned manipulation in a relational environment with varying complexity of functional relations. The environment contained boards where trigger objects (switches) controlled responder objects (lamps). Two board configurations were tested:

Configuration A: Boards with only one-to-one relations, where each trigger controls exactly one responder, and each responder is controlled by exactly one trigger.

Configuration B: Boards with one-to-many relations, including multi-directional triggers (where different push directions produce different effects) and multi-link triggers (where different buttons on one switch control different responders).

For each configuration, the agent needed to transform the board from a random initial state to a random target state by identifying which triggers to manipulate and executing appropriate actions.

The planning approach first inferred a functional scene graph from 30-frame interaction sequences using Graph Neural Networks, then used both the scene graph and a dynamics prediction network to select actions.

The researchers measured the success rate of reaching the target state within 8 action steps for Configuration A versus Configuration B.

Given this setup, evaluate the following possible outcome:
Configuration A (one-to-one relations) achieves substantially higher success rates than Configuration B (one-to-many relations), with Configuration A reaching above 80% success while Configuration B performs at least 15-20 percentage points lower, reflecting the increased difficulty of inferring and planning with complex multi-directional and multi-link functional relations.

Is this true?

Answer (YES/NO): YES